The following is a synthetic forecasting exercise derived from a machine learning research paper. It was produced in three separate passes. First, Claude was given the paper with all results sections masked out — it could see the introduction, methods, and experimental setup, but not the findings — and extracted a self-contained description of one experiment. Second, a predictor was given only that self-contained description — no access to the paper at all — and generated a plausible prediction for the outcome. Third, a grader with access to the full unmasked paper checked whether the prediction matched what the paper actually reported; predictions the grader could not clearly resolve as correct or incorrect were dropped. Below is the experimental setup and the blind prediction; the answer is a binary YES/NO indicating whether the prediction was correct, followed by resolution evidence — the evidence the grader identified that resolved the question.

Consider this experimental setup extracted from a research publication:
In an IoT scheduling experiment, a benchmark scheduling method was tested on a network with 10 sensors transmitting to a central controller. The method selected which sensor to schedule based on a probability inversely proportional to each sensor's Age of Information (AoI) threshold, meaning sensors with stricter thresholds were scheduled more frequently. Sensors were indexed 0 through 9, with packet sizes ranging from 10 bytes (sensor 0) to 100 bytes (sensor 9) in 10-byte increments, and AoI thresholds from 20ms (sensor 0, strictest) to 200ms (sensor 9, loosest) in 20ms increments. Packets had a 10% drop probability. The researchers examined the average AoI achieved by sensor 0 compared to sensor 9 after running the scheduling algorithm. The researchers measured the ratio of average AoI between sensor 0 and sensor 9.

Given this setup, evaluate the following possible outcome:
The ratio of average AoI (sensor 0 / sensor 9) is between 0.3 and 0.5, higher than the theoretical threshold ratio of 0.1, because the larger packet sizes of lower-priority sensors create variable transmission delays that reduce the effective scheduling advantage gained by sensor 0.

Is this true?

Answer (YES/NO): NO